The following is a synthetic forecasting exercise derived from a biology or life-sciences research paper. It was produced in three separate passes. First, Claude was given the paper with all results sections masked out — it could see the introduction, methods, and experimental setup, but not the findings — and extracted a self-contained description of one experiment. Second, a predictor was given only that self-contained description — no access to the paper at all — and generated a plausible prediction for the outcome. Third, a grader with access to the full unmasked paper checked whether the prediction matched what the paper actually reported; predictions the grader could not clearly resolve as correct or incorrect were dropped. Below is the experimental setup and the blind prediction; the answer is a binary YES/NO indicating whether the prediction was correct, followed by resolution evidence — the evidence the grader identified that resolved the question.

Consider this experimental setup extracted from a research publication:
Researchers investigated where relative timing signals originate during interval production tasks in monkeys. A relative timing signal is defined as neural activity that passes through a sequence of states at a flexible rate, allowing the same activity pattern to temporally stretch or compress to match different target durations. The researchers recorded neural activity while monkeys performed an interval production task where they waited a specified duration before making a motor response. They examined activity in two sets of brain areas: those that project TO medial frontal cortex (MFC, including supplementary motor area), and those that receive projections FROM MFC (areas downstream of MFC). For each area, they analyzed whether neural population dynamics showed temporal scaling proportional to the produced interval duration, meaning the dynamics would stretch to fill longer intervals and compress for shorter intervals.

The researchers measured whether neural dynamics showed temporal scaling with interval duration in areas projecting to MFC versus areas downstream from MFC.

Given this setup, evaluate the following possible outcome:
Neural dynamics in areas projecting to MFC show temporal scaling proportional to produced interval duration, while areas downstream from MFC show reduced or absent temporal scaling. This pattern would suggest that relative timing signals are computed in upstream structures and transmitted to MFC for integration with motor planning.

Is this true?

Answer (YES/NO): NO